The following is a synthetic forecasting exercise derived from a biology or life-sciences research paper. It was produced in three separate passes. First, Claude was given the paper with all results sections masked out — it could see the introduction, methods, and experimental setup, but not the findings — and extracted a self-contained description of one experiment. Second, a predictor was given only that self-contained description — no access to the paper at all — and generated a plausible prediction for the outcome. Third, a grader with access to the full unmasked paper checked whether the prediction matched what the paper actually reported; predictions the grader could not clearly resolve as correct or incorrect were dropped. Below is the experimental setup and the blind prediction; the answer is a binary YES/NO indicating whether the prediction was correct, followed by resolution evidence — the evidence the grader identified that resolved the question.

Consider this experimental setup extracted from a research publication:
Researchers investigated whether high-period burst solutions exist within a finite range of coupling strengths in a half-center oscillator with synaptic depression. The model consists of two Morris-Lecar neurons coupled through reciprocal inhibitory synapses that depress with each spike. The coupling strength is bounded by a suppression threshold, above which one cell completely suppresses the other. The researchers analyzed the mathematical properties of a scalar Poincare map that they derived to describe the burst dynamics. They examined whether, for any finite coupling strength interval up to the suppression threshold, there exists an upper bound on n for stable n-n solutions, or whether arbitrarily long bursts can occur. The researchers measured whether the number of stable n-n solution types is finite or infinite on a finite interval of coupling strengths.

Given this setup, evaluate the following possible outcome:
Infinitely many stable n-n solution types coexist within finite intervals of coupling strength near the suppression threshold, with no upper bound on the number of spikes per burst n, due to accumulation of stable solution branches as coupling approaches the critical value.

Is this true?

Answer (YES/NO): YES